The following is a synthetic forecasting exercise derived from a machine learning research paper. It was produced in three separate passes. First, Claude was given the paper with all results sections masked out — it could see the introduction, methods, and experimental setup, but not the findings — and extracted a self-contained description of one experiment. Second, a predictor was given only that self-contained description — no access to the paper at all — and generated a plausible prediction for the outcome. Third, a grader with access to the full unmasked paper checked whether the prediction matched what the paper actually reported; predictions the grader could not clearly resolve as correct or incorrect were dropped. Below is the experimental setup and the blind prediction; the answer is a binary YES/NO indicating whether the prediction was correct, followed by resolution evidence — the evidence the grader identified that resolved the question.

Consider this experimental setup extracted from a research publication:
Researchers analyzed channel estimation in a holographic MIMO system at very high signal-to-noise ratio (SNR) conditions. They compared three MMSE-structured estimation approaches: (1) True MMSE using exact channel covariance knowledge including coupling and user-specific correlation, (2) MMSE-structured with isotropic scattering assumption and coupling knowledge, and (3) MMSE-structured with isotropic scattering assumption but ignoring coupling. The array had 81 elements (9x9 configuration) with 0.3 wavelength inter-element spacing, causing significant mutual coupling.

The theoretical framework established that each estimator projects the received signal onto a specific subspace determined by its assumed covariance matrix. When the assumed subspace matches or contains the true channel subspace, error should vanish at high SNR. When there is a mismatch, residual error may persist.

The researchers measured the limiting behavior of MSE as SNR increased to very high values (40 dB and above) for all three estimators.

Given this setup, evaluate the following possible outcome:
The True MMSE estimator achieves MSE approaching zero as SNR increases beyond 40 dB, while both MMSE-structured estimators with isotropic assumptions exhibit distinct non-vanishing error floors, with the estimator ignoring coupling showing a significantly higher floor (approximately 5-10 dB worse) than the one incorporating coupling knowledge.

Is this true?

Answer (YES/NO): NO